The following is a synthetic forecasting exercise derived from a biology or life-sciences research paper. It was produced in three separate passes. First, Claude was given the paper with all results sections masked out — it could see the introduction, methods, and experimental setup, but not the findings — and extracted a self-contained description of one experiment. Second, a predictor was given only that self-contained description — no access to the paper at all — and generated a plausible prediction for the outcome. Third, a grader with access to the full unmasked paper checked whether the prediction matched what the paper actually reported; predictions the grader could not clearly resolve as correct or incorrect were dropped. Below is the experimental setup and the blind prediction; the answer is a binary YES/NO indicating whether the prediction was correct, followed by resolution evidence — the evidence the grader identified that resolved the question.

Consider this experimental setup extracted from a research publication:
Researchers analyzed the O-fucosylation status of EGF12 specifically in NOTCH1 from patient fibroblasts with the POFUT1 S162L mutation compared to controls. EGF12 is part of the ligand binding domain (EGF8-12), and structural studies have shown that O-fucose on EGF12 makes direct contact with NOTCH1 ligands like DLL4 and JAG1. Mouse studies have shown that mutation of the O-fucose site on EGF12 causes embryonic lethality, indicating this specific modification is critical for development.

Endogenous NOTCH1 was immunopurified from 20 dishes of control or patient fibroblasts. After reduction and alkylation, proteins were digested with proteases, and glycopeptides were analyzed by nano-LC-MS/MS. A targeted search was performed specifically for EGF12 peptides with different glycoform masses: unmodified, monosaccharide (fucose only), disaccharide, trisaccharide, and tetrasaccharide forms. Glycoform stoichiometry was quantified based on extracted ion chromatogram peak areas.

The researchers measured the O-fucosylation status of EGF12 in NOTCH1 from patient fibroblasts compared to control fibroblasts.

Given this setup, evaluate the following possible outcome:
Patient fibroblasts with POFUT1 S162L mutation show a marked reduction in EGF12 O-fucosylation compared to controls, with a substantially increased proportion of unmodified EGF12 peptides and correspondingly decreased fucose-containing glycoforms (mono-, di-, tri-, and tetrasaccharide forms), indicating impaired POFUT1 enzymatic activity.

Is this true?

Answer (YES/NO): NO